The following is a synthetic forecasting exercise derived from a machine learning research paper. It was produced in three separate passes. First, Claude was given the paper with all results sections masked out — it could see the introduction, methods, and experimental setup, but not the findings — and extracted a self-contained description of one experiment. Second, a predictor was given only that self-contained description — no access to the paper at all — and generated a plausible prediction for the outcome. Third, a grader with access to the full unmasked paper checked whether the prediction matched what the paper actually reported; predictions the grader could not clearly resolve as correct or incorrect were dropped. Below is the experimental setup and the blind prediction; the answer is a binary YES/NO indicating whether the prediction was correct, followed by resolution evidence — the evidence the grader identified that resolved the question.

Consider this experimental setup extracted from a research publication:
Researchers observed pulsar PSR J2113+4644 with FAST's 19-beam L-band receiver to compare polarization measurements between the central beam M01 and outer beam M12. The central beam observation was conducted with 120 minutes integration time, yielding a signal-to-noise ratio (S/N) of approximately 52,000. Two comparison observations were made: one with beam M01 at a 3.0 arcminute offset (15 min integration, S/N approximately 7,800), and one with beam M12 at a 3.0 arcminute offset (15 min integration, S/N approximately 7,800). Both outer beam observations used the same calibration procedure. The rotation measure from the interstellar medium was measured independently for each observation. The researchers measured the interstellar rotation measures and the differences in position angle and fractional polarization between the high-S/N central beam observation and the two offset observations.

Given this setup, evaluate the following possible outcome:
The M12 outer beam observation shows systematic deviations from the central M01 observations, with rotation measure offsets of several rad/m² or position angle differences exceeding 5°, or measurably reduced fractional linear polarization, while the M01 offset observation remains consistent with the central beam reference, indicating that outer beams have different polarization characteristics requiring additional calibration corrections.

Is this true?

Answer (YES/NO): NO